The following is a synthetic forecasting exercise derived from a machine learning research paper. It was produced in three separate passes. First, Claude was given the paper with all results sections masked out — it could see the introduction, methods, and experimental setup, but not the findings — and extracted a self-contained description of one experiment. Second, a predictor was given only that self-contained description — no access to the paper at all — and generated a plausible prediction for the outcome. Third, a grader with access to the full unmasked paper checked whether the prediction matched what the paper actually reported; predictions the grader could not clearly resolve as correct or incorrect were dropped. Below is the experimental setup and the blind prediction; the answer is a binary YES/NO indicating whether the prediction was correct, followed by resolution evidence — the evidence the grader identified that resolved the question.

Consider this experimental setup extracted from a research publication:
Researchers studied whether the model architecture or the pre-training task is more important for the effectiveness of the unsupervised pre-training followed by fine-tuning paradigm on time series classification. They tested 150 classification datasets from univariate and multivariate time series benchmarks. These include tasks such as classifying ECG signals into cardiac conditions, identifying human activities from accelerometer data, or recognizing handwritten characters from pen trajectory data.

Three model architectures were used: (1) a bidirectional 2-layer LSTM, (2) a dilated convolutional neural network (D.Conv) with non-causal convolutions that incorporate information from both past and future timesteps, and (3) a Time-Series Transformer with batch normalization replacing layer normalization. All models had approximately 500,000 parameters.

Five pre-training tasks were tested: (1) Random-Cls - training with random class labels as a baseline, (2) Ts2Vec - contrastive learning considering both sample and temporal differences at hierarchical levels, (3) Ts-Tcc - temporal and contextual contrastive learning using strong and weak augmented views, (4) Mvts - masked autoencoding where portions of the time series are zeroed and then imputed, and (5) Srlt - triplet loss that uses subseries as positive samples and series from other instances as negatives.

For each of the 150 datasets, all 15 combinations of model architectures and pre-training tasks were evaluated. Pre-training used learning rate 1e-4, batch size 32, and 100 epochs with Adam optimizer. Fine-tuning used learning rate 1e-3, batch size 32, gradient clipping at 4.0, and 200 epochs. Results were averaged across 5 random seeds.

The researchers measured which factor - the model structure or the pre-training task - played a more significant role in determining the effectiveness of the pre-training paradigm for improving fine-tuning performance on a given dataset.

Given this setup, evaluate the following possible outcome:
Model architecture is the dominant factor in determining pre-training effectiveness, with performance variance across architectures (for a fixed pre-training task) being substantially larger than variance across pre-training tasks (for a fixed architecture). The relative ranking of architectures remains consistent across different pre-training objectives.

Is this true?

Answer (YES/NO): NO